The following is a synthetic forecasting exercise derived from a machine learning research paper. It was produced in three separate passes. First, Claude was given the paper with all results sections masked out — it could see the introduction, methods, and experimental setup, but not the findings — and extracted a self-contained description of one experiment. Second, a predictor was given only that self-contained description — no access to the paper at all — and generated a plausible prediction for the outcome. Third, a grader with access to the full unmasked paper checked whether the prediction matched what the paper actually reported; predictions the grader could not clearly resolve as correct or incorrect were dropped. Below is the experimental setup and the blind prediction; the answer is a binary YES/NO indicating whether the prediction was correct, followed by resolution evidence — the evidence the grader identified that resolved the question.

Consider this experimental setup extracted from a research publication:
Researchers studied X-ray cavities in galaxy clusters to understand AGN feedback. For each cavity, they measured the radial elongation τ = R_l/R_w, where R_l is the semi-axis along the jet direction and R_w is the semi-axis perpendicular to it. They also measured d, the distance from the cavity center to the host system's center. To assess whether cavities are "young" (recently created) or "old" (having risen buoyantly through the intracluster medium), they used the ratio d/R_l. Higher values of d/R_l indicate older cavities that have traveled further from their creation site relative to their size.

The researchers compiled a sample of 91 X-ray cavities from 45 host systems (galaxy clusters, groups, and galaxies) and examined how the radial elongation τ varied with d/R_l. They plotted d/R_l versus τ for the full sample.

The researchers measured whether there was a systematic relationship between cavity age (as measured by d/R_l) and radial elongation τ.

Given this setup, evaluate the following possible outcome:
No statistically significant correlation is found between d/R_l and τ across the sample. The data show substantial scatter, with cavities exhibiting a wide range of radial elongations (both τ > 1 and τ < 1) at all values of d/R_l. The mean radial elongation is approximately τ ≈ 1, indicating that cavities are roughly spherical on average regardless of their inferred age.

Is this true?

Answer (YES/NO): NO